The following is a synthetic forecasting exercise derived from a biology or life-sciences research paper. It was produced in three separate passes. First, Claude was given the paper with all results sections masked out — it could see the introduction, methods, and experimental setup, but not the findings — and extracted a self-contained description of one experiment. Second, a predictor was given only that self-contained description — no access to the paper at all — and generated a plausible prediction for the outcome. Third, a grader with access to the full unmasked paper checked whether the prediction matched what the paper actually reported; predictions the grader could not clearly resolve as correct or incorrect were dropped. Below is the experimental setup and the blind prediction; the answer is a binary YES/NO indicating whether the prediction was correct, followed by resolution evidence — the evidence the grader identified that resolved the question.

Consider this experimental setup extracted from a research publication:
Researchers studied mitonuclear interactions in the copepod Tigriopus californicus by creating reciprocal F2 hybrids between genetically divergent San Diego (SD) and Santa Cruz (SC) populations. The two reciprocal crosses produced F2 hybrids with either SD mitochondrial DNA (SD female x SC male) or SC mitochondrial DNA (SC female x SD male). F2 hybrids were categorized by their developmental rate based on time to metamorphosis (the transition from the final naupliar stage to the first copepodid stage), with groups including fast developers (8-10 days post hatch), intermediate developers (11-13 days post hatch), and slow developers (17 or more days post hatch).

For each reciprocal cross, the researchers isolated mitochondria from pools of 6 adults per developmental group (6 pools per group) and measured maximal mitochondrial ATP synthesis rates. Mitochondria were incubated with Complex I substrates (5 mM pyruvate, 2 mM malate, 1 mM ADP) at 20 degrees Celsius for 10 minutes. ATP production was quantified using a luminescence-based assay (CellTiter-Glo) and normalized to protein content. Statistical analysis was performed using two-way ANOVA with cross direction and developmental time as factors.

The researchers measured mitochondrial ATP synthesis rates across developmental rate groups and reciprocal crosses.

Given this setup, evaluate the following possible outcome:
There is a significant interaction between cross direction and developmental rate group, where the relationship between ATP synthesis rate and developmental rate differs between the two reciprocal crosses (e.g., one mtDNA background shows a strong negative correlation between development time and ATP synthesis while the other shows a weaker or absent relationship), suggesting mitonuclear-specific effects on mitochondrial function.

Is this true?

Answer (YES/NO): NO